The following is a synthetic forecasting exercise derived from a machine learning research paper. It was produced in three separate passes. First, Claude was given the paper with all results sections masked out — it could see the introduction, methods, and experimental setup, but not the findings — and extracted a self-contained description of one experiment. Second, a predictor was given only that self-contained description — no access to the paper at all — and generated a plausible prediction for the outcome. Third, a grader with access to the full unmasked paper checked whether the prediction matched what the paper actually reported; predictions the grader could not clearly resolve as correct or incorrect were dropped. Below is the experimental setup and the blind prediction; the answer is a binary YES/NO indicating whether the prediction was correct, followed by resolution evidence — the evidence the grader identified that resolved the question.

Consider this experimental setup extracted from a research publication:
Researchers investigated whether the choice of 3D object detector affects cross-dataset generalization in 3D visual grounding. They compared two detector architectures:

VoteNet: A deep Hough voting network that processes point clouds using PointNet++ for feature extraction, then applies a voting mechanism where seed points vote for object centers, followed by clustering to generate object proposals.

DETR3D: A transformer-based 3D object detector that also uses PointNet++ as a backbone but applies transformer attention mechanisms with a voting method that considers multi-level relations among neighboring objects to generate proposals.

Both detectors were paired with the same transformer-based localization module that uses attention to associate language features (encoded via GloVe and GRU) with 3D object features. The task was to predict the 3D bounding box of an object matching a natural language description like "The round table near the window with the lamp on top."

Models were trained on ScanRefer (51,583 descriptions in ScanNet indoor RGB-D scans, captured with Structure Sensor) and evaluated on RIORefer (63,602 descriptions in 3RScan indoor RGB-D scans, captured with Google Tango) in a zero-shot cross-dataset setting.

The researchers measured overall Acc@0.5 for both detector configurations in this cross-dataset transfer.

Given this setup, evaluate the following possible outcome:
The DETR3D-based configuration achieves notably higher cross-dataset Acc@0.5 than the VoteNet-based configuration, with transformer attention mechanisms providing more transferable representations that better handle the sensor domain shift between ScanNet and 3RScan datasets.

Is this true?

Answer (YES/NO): NO